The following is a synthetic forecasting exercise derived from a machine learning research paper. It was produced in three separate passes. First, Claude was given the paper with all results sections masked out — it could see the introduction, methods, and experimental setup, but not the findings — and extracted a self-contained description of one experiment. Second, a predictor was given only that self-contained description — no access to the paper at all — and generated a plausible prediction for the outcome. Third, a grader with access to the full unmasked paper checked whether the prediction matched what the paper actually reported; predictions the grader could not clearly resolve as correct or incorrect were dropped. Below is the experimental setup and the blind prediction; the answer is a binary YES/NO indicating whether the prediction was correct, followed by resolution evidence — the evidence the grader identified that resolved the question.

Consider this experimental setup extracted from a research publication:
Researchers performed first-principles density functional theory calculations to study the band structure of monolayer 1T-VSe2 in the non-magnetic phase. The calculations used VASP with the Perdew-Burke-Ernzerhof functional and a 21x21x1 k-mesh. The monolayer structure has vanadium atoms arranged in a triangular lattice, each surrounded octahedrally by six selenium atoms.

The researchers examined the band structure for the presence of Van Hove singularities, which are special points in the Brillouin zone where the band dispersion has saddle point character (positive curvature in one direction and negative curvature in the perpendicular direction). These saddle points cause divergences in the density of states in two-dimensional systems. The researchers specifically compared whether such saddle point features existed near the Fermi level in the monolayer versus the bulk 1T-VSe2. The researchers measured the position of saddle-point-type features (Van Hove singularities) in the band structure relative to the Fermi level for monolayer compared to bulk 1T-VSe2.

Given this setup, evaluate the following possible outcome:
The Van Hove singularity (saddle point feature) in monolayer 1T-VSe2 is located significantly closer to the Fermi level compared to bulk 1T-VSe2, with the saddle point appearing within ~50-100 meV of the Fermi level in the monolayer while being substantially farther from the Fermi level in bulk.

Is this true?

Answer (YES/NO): YES